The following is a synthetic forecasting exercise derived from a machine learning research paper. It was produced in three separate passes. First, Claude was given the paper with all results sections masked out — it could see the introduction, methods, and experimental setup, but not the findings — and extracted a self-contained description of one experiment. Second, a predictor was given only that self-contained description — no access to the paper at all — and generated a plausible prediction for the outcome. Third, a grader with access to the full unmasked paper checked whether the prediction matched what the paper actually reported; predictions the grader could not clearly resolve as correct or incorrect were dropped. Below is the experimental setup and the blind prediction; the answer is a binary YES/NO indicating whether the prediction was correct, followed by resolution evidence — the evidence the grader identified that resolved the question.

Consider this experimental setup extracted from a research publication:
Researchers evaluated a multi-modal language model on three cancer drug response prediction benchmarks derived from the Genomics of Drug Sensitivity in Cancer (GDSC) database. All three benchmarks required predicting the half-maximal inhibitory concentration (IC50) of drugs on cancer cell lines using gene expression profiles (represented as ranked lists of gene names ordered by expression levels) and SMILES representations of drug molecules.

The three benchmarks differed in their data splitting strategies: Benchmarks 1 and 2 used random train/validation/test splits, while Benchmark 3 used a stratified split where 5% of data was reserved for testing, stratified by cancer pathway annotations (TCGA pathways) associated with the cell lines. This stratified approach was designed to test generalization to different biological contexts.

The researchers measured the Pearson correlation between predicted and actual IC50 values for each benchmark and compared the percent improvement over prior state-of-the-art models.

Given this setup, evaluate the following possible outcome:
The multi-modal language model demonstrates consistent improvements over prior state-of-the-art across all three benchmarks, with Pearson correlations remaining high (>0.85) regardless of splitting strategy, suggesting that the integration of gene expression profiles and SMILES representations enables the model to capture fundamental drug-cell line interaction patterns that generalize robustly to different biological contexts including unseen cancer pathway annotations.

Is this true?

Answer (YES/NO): NO